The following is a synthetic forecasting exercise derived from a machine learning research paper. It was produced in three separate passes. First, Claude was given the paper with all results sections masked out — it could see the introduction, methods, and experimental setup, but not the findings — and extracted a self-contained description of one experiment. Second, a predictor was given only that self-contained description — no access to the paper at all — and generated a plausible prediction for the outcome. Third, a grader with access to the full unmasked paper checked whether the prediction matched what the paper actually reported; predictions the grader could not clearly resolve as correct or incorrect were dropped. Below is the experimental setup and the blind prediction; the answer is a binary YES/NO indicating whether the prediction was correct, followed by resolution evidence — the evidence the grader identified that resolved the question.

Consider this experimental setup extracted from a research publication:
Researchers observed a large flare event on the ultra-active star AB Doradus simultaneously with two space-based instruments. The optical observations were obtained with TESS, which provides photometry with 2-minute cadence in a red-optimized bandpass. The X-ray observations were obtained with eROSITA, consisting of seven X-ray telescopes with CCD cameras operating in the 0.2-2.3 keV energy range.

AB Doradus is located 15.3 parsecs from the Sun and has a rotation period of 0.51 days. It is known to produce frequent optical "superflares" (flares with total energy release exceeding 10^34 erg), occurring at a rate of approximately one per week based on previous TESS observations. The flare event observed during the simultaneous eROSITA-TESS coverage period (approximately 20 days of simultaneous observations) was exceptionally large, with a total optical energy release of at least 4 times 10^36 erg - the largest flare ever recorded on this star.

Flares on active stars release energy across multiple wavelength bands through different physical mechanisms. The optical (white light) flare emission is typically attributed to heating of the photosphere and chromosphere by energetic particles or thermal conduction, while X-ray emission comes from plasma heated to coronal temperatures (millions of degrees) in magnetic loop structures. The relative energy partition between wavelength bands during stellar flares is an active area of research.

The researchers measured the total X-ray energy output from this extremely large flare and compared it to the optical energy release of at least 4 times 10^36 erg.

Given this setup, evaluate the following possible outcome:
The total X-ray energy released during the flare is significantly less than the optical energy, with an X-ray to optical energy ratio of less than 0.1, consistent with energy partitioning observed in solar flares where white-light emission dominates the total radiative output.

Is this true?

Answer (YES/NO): YES